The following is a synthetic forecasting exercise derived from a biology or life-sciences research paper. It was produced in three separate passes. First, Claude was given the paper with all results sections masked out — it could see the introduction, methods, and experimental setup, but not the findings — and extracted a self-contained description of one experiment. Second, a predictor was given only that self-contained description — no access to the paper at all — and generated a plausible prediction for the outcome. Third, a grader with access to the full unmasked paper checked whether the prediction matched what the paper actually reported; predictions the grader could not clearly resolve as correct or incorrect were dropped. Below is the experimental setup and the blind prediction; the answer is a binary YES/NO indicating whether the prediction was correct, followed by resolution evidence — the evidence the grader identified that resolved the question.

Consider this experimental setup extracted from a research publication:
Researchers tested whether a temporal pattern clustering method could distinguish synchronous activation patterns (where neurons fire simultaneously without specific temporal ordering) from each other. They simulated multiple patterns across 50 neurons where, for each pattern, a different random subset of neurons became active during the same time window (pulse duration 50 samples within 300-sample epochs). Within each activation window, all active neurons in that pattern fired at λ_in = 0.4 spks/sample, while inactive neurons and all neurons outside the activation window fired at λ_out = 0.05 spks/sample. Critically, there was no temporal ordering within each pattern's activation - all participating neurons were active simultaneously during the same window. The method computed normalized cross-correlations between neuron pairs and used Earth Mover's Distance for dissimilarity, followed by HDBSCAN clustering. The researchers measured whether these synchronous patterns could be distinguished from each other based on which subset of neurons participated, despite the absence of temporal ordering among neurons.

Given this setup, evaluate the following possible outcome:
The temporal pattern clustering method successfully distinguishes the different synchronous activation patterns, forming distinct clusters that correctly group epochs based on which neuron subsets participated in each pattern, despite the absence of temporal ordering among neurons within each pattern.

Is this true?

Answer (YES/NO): YES